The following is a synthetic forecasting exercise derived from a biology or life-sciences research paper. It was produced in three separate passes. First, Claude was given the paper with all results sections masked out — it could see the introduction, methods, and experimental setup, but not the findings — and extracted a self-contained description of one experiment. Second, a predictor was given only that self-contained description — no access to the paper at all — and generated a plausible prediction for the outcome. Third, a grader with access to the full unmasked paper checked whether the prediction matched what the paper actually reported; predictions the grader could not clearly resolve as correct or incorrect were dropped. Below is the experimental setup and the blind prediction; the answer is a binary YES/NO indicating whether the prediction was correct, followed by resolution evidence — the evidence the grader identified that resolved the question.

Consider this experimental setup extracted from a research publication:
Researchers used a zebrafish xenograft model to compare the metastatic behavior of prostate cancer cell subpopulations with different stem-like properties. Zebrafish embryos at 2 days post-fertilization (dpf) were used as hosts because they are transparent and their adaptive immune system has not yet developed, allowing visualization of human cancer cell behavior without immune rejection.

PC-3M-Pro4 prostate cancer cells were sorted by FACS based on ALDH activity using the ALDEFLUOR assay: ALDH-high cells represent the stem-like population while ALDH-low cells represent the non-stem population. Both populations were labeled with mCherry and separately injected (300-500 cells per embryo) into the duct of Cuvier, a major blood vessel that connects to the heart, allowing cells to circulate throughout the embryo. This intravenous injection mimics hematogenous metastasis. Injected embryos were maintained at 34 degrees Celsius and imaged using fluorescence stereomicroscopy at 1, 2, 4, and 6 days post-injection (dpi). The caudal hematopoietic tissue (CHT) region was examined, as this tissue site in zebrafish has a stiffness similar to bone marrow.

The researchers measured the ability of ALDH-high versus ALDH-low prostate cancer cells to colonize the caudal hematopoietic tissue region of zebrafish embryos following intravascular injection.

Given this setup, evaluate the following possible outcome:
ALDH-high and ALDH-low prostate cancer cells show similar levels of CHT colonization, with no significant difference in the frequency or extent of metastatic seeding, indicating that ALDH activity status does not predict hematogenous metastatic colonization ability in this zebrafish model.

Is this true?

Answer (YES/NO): NO